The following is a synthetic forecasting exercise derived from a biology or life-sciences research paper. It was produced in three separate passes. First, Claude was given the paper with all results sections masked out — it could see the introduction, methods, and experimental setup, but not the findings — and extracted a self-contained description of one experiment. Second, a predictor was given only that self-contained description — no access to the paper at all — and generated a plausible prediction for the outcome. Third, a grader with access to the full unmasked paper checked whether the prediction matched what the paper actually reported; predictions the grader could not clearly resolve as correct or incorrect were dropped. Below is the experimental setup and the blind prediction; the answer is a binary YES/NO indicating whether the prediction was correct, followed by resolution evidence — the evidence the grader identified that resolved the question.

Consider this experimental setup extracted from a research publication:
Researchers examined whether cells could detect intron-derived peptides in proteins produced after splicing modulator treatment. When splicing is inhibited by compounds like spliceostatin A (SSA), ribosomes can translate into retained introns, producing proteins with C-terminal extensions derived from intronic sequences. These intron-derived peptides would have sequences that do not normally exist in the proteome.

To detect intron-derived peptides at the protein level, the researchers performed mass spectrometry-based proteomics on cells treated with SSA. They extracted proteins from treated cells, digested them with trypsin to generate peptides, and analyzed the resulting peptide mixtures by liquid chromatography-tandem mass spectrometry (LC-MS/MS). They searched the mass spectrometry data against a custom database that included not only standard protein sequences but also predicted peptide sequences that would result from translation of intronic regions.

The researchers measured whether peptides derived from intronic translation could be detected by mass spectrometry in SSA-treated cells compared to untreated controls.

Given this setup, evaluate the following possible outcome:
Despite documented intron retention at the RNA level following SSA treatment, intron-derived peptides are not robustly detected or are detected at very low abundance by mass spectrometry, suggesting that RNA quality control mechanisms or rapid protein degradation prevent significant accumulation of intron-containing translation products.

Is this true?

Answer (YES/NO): NO